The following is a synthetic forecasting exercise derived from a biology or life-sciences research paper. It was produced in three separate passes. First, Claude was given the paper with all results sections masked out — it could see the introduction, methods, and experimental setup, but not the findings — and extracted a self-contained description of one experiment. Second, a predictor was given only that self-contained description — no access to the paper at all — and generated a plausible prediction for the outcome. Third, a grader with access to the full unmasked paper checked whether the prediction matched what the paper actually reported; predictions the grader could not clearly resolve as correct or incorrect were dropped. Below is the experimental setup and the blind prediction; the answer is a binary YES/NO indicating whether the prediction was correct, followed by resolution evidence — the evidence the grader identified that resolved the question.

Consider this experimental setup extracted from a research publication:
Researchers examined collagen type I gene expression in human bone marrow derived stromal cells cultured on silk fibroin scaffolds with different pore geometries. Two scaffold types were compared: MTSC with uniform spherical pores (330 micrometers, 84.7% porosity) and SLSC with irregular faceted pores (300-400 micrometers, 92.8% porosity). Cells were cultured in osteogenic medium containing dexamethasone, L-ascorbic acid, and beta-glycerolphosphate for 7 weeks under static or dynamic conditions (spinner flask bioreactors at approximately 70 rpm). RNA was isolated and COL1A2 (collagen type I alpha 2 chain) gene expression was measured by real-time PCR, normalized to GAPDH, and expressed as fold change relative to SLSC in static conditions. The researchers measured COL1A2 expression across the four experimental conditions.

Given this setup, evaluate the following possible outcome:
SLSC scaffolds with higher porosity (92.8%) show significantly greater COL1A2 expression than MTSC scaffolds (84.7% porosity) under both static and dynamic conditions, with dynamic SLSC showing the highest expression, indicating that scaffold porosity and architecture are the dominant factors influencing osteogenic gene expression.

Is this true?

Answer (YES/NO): NO